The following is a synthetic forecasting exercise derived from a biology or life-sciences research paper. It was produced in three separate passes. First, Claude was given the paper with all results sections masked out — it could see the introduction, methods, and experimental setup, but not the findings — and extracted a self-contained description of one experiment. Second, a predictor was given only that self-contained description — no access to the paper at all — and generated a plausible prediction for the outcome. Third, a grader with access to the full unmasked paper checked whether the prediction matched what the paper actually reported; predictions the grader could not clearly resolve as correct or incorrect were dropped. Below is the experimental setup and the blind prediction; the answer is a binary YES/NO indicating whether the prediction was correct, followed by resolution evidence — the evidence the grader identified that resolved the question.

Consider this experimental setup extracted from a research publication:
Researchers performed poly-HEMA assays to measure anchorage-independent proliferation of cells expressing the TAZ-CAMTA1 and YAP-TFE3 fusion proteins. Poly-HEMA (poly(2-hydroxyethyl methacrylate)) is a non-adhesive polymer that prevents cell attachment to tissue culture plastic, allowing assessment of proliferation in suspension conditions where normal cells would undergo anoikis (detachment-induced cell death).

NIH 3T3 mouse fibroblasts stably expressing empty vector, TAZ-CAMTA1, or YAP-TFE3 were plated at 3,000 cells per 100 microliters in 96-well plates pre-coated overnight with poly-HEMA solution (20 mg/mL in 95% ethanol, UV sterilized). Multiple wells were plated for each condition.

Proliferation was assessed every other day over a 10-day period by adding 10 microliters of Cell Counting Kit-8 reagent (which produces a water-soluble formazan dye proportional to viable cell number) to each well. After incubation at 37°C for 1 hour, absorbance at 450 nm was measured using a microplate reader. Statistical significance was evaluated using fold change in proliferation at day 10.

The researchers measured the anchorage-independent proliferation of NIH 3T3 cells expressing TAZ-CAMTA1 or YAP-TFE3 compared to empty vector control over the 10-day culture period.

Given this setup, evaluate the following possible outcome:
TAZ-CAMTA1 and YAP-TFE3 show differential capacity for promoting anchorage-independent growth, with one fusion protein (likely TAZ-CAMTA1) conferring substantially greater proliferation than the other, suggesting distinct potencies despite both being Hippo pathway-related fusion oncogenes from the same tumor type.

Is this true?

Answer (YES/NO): NO